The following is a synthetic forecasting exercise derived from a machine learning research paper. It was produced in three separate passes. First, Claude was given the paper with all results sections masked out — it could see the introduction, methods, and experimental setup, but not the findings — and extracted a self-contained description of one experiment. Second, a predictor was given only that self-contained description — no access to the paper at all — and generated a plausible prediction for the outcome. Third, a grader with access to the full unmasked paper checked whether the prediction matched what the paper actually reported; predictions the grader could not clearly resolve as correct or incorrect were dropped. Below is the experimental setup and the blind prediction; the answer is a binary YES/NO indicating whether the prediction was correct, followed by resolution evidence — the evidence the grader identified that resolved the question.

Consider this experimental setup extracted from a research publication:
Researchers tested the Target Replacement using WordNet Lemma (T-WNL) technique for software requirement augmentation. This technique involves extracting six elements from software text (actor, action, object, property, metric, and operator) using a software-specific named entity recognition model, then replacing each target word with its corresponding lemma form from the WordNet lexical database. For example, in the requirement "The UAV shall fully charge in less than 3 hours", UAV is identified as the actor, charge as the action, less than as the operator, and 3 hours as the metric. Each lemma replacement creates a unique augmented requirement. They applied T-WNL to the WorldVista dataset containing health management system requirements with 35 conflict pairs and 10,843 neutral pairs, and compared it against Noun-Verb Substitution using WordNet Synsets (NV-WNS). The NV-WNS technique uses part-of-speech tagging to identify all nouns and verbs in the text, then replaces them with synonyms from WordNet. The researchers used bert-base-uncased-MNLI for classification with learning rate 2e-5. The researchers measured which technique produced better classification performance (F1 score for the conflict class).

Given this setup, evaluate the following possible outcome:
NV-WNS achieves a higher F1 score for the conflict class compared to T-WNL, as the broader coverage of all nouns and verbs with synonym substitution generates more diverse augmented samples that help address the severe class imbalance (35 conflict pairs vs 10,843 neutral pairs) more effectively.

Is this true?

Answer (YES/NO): YES